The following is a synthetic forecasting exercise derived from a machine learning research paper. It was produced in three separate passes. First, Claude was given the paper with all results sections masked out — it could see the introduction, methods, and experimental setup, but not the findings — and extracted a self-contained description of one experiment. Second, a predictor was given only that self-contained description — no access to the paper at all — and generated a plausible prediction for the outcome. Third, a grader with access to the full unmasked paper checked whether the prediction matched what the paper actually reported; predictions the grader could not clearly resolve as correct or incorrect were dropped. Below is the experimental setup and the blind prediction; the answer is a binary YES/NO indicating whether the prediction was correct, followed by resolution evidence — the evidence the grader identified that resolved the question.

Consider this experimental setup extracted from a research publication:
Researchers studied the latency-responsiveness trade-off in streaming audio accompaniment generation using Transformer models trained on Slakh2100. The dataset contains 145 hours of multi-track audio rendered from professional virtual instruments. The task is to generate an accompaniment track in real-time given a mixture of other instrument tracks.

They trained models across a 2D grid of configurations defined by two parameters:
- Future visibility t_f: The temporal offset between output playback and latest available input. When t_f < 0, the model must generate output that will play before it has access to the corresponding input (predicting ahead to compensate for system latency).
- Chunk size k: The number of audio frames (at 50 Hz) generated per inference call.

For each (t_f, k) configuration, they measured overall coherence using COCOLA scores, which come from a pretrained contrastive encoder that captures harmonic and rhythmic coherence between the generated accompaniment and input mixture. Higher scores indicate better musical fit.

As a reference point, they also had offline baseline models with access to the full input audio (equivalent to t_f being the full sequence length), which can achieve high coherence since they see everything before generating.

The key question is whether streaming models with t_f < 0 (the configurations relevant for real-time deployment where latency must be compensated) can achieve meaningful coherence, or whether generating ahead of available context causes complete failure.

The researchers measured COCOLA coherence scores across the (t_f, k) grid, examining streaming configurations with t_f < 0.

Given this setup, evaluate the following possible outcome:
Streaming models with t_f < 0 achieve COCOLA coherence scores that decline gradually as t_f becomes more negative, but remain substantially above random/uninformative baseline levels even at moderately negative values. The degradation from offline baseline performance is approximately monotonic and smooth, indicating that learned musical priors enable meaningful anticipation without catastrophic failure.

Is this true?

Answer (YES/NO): NO